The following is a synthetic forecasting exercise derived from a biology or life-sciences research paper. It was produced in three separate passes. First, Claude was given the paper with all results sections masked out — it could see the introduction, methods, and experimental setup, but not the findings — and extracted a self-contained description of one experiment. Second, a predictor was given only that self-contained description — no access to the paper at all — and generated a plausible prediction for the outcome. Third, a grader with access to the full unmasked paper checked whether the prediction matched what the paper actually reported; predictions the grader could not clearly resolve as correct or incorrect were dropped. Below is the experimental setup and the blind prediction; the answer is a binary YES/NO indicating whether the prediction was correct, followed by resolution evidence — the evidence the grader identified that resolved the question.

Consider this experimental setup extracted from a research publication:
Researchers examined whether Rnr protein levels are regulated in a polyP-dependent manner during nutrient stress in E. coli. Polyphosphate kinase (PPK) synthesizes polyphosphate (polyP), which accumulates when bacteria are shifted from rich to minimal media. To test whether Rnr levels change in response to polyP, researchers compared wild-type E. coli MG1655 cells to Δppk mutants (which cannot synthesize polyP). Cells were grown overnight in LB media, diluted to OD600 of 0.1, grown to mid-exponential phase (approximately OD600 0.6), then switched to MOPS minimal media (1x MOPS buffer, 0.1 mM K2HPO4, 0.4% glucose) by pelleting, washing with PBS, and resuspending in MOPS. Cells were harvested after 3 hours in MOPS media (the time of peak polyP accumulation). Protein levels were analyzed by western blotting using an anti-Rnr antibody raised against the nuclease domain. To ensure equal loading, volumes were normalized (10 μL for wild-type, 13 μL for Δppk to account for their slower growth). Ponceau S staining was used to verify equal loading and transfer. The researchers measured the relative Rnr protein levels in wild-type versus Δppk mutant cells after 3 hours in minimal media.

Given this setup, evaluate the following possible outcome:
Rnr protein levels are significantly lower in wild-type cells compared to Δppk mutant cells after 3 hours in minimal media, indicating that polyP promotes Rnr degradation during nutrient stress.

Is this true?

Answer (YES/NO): NO